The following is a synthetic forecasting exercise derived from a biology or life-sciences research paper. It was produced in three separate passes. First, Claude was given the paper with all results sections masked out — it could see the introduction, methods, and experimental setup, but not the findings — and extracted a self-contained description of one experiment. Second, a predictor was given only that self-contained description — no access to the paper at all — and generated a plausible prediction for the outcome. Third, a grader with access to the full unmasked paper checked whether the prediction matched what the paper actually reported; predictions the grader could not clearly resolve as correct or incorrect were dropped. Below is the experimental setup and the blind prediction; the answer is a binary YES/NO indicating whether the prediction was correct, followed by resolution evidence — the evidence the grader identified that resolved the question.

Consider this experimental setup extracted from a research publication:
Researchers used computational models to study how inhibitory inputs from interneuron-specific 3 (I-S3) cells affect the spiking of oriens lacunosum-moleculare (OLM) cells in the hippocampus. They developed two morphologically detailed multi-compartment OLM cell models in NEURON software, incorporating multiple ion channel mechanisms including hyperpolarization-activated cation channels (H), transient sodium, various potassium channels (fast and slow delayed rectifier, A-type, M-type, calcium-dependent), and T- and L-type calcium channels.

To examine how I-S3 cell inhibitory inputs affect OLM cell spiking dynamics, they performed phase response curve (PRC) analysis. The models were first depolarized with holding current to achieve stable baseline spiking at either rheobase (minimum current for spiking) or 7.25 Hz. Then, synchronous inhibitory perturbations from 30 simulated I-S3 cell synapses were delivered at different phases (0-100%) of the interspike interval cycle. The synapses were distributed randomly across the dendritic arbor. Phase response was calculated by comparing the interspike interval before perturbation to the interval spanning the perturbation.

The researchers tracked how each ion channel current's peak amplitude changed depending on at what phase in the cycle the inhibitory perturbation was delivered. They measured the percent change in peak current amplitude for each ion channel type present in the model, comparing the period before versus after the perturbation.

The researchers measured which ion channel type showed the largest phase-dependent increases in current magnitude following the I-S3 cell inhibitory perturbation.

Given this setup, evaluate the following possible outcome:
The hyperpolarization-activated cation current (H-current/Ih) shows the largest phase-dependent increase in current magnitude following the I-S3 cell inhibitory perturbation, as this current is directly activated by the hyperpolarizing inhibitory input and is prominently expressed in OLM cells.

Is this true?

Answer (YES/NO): YES